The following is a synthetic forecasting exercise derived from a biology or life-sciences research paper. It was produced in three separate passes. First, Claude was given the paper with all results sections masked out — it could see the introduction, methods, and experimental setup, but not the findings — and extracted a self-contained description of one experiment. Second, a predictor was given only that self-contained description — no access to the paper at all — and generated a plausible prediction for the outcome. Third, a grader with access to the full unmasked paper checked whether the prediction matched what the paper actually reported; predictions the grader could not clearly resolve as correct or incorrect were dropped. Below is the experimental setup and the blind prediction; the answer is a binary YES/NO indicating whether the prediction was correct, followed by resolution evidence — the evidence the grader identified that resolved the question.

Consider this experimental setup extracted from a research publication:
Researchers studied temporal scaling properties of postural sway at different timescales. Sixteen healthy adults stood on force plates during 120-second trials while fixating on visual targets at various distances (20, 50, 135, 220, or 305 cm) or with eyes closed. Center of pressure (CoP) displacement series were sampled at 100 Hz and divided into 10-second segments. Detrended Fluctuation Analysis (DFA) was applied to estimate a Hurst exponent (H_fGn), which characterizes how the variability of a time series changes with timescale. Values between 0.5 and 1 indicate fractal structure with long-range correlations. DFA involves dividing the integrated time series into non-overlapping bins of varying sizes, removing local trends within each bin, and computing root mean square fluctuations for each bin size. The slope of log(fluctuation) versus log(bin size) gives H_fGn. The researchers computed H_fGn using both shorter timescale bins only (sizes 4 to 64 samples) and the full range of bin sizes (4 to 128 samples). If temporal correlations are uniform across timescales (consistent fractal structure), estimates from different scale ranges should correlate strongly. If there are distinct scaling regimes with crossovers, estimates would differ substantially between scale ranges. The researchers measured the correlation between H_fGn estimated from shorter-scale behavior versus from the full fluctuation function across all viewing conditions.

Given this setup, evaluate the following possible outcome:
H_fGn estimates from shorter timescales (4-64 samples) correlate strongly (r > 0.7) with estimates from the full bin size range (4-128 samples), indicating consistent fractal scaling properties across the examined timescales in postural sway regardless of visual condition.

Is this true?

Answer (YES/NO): YES